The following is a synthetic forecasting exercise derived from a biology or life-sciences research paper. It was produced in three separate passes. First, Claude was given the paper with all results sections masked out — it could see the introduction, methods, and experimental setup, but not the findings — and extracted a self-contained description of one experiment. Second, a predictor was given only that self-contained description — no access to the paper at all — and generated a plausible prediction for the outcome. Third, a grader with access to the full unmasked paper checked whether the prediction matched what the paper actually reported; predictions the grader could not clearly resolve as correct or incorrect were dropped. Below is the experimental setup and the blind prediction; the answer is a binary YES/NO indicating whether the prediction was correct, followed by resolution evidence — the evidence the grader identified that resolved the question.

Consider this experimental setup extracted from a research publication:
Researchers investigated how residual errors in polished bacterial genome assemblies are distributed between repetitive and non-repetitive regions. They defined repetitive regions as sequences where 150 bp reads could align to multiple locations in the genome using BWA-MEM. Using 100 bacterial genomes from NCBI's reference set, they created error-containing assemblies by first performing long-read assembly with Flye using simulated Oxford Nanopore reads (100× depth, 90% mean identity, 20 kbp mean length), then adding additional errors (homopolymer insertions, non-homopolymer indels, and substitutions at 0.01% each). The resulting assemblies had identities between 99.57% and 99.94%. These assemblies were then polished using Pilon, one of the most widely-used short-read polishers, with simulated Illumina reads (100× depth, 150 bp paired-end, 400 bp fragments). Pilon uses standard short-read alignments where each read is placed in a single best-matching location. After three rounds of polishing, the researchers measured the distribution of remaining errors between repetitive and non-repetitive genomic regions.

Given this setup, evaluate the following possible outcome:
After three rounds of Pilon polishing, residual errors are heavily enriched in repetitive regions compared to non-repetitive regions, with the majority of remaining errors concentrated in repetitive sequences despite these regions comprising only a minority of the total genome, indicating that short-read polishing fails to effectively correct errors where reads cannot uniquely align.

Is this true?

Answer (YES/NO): YES